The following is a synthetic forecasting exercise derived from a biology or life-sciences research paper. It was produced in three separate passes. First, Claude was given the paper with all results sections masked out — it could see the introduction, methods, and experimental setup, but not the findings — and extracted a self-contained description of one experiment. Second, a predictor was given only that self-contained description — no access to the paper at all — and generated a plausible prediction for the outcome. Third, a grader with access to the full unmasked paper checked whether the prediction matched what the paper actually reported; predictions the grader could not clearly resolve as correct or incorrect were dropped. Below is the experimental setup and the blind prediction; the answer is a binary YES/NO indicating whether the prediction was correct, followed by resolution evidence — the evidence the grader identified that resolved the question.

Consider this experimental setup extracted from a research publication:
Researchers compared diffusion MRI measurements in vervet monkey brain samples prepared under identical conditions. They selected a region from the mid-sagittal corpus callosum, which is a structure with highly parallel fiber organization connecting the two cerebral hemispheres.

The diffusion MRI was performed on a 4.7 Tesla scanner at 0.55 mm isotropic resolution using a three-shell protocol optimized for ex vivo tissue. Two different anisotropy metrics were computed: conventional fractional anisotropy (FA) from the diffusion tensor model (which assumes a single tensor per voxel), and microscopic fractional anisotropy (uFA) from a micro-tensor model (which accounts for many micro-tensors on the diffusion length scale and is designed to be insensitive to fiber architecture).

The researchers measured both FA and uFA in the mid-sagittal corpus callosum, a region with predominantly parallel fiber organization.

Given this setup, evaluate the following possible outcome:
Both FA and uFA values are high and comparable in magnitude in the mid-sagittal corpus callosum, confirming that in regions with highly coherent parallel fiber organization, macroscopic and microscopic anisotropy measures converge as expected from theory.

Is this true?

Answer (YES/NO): NO